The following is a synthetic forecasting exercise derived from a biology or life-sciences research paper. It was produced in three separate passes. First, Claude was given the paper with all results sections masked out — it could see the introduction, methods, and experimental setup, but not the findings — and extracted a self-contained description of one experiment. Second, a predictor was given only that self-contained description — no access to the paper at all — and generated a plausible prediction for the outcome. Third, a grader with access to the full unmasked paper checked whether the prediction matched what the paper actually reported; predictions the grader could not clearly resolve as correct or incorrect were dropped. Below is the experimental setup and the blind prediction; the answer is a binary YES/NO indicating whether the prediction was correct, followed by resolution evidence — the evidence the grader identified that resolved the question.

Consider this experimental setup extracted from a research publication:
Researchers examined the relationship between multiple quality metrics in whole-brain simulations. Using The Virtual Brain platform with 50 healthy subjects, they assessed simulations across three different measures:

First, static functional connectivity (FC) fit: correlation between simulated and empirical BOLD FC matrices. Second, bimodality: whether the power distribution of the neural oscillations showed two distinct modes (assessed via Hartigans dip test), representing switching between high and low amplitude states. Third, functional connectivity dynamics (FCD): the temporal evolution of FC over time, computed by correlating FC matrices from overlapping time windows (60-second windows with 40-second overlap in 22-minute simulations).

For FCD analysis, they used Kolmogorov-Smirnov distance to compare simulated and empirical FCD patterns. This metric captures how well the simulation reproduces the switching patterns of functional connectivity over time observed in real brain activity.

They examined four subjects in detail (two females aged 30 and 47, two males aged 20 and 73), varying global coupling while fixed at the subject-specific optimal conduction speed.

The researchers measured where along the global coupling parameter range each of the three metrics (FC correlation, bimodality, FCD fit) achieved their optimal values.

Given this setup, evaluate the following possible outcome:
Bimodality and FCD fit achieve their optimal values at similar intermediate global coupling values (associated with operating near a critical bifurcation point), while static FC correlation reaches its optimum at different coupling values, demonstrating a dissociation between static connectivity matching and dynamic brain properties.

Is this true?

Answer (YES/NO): NO